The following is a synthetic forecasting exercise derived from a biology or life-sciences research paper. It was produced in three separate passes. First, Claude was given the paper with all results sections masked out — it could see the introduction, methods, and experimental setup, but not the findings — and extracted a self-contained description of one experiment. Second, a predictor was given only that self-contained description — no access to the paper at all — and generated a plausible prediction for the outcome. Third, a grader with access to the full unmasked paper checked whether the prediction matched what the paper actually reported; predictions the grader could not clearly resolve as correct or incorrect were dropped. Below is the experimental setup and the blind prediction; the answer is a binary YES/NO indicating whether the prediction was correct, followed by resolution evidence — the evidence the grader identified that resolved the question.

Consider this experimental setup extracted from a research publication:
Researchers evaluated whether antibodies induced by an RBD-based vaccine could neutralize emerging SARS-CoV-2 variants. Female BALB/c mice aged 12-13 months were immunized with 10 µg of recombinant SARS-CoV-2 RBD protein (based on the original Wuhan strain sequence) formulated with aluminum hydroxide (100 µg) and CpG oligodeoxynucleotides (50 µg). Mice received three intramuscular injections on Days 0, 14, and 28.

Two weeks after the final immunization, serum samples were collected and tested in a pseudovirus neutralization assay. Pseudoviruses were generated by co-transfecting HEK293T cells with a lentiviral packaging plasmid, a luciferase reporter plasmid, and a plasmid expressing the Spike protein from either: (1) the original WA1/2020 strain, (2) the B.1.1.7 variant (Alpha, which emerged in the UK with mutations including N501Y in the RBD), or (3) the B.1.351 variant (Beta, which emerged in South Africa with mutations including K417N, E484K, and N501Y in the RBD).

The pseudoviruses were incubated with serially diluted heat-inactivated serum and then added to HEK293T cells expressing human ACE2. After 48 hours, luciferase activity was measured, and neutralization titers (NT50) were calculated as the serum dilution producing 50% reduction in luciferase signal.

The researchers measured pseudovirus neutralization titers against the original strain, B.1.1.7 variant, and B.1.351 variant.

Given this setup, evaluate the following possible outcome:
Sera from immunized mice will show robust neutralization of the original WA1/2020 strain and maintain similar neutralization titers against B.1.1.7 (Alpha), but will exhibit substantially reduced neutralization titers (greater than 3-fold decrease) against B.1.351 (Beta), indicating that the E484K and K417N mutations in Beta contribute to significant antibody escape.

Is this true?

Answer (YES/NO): NO